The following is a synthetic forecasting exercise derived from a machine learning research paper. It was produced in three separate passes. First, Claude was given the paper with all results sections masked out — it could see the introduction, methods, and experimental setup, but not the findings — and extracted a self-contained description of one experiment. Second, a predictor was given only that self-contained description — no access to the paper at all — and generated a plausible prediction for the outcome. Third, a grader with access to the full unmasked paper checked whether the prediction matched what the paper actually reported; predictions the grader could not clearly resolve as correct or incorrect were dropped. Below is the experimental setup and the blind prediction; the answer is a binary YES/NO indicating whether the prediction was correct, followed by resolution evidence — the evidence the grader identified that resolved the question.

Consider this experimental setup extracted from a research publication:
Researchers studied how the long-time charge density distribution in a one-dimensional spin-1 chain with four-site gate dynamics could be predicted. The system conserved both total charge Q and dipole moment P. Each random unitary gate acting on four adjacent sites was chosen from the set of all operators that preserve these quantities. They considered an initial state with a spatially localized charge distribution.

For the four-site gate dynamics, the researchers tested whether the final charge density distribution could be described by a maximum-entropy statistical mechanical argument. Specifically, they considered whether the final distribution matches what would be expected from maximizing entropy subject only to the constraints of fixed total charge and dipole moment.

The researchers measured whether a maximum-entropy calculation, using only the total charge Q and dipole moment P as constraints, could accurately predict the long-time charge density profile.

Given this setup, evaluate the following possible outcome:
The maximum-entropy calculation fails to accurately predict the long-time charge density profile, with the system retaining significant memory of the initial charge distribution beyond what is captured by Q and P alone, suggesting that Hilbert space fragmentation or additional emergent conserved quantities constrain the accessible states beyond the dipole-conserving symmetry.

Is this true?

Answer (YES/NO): NO